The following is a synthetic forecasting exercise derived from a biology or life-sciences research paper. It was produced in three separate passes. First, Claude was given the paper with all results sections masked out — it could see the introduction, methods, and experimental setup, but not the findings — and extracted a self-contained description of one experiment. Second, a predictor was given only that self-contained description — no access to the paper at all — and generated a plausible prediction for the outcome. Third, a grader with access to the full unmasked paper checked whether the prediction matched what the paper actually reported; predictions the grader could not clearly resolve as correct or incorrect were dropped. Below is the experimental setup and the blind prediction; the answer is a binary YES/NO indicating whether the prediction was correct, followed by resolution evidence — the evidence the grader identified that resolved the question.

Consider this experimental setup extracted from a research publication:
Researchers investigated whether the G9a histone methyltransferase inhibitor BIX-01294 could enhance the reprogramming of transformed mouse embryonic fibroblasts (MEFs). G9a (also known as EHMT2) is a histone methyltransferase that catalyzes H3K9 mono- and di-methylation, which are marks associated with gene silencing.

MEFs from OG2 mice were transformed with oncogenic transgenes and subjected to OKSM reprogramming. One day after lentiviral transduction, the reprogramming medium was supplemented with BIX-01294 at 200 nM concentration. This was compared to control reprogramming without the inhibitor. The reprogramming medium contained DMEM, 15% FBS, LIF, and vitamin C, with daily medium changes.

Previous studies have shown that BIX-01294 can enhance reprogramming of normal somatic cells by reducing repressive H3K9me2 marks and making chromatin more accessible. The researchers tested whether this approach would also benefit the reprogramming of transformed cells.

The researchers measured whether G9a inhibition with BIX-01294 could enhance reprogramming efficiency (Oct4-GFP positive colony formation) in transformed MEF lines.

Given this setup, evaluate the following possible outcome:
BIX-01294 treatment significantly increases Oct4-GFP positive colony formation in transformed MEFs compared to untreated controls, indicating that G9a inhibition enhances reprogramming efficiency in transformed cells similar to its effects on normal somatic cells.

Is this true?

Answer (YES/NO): NO